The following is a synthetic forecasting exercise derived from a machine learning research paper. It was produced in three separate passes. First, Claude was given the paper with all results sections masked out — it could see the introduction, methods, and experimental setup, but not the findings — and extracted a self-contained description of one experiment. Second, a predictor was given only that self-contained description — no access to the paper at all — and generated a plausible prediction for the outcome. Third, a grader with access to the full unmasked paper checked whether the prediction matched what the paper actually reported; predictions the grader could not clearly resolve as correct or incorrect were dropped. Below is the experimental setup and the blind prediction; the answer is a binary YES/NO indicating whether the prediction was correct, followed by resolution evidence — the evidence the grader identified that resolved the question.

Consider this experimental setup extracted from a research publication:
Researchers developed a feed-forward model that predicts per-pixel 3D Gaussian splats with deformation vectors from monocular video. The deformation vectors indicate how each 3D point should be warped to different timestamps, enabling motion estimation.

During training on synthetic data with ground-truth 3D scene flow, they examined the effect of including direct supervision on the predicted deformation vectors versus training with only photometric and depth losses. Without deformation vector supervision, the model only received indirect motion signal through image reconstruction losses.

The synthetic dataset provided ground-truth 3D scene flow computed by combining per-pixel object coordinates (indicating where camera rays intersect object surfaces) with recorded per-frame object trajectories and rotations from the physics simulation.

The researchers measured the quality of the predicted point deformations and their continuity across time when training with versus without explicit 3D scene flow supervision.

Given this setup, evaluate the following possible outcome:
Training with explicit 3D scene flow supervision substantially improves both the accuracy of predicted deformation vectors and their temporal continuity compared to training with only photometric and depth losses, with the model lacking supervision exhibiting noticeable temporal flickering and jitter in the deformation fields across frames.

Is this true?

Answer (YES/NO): YES